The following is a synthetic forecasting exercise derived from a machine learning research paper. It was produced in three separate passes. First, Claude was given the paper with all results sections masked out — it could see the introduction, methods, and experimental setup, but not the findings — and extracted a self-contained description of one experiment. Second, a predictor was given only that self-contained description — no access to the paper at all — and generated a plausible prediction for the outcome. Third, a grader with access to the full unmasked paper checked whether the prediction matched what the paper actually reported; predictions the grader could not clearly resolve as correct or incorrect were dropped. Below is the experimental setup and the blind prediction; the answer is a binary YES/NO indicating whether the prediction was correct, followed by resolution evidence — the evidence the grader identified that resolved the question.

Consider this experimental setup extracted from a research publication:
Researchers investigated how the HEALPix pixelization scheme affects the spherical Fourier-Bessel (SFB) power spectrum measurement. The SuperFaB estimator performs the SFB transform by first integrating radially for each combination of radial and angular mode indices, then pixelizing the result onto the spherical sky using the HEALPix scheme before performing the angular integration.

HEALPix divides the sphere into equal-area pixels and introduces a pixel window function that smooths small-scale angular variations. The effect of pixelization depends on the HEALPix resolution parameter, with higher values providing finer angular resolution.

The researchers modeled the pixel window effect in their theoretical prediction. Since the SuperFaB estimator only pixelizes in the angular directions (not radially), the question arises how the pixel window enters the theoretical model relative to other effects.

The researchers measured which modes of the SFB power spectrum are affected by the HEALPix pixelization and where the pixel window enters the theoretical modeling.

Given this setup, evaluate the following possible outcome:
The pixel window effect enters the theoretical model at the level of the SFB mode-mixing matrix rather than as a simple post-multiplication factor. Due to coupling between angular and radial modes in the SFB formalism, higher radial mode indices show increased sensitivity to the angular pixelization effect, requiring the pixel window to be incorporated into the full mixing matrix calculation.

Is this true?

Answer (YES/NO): NO